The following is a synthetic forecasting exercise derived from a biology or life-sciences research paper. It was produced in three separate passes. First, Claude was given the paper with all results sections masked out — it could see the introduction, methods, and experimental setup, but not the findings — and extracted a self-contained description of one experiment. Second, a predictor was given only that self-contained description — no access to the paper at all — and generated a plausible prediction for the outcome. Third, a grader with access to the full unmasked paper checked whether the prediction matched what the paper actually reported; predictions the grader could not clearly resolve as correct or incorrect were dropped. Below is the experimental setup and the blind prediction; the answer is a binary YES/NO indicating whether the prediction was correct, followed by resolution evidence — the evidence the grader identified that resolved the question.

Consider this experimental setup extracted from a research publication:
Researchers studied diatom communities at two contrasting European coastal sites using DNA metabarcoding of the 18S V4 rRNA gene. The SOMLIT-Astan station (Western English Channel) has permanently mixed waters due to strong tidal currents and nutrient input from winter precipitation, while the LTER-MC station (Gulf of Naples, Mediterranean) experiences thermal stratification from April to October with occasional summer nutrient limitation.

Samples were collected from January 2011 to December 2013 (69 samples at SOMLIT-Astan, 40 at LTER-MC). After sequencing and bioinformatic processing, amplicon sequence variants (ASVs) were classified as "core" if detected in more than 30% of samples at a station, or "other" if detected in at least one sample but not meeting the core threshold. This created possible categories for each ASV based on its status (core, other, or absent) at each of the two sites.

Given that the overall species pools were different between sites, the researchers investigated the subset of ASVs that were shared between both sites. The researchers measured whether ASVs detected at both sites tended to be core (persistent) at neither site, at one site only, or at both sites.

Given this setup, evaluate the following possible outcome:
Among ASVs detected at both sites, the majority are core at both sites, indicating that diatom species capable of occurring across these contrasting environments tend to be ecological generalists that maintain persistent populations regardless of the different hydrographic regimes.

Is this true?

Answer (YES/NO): NO